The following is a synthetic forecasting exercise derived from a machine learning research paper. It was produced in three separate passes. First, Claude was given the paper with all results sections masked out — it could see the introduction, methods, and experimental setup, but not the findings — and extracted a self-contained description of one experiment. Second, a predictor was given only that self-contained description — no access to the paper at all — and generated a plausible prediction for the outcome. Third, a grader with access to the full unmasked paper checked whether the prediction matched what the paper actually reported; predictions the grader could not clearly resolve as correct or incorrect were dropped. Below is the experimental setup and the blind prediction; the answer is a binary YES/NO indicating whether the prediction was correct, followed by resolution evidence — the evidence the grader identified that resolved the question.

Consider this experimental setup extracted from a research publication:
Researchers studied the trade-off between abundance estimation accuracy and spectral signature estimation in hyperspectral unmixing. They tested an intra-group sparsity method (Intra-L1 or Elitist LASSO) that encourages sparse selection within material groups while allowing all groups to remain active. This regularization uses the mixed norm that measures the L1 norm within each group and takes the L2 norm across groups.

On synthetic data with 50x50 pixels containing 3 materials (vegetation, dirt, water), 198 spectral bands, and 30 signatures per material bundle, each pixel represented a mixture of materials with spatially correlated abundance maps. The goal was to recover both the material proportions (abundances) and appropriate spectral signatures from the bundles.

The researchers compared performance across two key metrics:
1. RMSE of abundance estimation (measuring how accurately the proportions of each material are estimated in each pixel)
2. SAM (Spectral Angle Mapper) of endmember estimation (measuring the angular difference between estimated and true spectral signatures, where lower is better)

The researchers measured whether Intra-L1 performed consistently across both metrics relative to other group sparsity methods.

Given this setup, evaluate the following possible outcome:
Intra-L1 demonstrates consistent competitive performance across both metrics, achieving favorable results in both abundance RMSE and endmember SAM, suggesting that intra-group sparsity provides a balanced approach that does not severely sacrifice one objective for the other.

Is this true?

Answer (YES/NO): NO